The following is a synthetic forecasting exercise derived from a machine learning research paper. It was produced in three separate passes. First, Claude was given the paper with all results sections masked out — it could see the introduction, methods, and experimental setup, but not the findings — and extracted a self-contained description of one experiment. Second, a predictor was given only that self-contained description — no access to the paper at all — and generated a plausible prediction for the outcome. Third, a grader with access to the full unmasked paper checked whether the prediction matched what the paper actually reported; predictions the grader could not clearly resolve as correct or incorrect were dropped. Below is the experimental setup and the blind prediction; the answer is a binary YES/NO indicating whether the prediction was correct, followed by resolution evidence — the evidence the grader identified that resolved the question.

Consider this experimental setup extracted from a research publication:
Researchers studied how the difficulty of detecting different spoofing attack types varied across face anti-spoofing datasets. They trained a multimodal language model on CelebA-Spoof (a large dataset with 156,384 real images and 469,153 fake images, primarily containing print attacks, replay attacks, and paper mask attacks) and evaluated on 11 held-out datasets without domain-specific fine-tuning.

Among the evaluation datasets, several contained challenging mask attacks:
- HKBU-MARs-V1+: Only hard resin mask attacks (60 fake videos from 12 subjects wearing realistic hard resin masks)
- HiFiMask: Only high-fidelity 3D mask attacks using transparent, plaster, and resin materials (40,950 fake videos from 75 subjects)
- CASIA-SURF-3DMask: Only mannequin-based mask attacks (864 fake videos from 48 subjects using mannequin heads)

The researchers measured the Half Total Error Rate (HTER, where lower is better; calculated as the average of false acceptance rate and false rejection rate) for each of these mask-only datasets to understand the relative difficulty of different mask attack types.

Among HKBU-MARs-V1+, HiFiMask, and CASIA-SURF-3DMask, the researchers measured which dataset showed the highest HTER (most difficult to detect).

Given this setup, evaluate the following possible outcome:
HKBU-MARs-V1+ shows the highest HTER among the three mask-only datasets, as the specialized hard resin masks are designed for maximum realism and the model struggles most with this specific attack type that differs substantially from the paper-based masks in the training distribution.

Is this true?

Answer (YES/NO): NO